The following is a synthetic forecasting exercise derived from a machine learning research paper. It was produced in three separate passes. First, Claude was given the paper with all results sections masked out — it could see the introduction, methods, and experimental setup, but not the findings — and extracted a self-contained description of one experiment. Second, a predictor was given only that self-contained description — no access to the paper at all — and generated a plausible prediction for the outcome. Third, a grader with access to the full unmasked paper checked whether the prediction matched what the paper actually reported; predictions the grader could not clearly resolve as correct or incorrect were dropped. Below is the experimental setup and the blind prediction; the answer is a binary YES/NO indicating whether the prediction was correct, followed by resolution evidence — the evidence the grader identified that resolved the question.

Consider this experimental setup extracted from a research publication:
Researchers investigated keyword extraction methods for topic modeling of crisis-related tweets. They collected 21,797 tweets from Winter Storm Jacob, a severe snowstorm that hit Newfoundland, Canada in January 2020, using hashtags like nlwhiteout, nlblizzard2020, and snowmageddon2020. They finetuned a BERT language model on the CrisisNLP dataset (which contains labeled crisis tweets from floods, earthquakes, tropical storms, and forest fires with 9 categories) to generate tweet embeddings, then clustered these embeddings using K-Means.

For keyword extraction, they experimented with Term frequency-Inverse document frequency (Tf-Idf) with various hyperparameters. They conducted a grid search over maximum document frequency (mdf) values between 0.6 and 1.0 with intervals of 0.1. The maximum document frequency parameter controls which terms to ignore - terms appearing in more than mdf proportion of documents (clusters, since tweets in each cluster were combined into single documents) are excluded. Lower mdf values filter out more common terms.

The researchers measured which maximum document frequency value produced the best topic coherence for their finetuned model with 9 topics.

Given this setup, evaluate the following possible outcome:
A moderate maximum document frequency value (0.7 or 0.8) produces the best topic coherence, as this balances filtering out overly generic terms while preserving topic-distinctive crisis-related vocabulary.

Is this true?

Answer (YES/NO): NO